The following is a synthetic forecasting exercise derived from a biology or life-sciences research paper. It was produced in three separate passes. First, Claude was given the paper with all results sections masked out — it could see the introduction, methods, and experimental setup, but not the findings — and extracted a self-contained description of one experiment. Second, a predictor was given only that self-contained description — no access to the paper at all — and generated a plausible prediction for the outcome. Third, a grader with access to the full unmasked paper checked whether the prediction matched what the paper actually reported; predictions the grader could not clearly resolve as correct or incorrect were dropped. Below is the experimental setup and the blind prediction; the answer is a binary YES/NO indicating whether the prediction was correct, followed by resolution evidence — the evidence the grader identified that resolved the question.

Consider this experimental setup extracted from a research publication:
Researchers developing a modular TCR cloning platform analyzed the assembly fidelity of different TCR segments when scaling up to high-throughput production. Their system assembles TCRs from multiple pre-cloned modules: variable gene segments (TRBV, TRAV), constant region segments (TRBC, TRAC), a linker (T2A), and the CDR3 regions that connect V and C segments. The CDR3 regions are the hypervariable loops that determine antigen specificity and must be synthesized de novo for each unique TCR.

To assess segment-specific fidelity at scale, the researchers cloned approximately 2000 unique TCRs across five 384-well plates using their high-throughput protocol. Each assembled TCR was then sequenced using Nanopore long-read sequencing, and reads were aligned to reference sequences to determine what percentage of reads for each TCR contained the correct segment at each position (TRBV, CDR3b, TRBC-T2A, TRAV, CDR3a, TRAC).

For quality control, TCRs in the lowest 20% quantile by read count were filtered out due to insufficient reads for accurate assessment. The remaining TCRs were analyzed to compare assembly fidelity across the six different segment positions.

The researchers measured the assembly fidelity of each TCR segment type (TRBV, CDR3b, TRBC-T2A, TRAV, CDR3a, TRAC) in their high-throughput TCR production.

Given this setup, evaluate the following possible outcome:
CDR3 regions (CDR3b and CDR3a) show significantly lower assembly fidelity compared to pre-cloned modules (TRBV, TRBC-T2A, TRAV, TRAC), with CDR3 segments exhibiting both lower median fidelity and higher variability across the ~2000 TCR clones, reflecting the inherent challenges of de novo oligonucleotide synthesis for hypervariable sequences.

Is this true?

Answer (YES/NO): NO